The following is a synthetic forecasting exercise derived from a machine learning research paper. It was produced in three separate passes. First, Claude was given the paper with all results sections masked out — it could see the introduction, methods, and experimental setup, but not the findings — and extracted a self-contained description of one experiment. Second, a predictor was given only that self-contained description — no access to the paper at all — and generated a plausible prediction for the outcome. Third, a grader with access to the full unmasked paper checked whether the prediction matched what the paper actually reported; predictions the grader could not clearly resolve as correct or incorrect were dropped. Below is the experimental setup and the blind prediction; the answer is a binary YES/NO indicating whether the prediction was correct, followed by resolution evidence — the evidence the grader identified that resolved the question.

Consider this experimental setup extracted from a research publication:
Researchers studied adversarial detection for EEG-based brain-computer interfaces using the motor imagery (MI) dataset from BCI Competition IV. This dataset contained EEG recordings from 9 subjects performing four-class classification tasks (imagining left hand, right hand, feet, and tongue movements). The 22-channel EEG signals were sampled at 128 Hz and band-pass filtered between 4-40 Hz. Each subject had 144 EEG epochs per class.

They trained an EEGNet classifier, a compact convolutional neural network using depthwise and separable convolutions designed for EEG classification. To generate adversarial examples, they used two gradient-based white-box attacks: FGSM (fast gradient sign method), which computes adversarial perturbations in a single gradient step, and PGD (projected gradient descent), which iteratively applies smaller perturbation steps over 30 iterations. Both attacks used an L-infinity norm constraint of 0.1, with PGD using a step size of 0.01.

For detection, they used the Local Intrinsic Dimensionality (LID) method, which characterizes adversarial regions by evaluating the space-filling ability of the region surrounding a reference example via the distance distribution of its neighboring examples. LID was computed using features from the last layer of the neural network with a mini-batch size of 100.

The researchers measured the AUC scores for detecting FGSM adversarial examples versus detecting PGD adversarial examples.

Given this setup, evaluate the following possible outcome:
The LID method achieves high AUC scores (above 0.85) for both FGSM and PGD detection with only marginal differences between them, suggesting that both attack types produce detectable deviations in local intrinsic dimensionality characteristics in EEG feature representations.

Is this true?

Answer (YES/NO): YES